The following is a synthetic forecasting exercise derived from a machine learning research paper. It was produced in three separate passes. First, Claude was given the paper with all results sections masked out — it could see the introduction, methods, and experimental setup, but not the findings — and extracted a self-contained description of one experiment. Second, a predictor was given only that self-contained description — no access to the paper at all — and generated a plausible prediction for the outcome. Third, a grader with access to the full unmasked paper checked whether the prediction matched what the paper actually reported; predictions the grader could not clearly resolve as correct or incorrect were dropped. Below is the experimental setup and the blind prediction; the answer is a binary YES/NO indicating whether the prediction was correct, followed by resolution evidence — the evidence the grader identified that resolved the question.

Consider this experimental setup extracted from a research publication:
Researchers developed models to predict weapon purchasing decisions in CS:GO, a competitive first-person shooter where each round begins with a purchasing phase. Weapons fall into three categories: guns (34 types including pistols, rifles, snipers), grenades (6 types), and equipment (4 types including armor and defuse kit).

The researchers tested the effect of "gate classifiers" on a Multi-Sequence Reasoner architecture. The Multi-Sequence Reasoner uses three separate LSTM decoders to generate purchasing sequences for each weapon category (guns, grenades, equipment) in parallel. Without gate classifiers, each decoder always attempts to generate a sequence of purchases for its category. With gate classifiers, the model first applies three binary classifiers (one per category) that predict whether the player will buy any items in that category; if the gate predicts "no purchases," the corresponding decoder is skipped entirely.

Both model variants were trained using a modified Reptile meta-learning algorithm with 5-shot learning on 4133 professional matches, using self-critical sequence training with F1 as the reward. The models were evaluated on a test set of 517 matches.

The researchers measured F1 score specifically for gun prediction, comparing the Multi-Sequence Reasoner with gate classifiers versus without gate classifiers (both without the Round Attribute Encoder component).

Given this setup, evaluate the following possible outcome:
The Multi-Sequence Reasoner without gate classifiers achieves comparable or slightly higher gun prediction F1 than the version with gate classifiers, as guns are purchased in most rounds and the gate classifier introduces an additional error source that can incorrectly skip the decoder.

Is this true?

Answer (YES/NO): NO